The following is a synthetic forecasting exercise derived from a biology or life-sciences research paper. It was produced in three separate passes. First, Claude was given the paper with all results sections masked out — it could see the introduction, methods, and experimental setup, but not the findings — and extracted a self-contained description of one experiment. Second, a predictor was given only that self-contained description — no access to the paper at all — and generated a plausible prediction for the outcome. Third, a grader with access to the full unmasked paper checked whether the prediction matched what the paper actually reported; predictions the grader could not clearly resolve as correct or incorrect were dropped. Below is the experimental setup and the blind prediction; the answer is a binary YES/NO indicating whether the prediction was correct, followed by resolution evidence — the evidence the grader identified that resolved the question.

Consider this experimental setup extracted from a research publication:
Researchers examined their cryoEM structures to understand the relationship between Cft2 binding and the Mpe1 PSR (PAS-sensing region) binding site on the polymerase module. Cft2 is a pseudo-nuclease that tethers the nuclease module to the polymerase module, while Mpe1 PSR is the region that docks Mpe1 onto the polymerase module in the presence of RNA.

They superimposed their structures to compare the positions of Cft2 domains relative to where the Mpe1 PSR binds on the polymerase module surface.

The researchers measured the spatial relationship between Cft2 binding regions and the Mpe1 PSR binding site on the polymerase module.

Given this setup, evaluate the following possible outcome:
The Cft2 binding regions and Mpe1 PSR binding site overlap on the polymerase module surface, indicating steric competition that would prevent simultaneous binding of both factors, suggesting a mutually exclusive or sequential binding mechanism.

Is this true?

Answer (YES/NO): NO